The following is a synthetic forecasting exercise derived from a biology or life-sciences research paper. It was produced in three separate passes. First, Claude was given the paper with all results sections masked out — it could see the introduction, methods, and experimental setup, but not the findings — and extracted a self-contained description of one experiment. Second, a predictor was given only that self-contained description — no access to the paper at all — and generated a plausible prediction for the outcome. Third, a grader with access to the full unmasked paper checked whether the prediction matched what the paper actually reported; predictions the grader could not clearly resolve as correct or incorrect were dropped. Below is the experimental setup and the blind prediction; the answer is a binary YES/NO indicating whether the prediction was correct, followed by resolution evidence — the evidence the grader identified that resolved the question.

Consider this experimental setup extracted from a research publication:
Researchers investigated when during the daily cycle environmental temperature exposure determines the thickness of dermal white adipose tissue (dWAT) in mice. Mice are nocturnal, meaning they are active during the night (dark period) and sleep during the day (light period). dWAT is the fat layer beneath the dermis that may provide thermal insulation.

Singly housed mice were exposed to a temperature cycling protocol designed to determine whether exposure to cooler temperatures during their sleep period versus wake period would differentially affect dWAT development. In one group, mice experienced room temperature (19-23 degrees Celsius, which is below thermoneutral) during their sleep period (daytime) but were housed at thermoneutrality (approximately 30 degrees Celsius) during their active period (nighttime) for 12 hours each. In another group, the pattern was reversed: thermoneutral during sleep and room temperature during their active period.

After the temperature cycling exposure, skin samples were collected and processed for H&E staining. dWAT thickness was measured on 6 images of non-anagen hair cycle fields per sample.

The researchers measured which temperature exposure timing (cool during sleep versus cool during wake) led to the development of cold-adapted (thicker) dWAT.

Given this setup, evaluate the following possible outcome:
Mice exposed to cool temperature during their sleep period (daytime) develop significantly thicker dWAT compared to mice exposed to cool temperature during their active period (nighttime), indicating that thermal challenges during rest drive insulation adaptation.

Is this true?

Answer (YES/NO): YES